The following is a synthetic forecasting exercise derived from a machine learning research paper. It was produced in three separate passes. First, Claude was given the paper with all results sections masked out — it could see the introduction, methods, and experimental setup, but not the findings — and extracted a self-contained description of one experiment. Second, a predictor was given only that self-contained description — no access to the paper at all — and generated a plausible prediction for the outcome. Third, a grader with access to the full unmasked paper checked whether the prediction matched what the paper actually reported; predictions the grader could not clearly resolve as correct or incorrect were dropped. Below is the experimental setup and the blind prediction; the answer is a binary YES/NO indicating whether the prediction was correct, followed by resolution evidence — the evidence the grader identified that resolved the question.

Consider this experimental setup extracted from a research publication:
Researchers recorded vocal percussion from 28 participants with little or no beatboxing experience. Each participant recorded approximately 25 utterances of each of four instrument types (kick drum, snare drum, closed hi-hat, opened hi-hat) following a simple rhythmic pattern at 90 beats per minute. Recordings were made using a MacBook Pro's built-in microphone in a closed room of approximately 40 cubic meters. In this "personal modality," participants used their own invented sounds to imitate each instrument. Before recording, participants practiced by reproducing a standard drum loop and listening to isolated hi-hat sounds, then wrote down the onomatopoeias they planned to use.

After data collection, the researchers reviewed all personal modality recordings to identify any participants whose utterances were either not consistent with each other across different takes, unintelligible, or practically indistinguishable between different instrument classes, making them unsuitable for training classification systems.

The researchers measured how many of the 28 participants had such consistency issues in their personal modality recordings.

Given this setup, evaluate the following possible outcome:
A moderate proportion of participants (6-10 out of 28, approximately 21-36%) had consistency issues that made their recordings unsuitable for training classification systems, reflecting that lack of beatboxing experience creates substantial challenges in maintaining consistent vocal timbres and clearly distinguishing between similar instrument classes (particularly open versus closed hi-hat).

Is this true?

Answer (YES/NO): NO